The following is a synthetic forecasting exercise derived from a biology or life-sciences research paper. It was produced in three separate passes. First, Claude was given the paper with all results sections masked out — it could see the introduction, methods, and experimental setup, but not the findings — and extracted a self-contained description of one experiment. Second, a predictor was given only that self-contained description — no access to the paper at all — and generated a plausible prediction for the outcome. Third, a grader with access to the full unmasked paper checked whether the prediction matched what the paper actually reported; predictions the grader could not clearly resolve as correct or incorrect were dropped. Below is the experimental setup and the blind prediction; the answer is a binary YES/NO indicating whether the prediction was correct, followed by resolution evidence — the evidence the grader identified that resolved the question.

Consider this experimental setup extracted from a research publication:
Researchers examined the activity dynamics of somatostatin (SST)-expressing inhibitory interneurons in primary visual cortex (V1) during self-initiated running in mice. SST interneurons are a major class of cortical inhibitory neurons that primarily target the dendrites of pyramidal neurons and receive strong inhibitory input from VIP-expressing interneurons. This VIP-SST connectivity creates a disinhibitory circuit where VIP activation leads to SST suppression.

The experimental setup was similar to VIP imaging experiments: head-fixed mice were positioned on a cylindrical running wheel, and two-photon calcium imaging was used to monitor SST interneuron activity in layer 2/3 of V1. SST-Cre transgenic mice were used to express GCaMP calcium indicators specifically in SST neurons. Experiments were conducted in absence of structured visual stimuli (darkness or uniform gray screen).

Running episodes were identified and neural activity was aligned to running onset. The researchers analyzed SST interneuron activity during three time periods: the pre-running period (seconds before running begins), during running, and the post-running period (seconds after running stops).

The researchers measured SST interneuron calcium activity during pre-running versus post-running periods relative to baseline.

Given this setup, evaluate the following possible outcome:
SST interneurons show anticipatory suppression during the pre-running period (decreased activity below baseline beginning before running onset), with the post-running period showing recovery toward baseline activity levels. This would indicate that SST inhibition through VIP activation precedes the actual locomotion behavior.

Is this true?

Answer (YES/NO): NO